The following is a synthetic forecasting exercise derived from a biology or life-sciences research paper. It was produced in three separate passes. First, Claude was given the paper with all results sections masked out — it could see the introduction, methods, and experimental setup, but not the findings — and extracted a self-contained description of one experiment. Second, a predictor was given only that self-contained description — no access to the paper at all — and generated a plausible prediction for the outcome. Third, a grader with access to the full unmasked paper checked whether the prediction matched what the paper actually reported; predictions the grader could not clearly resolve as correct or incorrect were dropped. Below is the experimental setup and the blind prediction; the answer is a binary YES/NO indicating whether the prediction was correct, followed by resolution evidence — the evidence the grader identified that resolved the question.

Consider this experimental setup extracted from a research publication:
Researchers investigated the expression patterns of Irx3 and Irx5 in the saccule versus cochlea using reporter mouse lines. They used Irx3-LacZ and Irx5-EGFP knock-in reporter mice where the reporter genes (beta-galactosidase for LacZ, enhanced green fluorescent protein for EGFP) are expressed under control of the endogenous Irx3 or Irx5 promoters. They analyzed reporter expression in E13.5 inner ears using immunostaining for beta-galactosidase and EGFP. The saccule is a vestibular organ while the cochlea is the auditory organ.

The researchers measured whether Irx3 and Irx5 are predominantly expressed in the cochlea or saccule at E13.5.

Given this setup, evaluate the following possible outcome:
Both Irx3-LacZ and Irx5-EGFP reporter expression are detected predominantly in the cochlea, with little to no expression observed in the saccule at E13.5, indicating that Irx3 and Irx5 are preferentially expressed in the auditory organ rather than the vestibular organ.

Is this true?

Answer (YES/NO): YES